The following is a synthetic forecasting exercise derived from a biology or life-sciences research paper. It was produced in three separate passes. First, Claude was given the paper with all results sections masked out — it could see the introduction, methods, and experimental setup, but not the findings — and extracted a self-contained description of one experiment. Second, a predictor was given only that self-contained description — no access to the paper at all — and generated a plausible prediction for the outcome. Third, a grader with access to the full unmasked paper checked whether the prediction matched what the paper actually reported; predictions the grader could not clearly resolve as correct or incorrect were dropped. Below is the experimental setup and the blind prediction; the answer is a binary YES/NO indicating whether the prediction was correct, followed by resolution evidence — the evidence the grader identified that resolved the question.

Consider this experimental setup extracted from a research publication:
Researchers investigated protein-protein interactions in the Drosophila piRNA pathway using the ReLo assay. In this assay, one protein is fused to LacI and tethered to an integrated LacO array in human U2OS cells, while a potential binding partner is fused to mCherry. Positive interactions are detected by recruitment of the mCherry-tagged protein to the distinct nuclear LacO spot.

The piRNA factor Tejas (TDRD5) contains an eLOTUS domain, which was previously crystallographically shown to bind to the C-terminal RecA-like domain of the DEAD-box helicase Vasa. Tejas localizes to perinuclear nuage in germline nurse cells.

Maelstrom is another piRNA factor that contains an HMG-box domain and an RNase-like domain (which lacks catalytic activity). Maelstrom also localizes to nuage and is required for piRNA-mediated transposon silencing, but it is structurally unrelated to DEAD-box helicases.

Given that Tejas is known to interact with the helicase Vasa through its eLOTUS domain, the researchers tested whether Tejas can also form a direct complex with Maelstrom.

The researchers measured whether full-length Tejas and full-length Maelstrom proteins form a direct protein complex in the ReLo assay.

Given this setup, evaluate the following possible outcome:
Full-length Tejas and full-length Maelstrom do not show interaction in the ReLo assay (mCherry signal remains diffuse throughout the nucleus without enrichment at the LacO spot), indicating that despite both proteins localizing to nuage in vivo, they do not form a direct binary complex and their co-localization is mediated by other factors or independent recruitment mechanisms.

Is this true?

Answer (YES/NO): NO